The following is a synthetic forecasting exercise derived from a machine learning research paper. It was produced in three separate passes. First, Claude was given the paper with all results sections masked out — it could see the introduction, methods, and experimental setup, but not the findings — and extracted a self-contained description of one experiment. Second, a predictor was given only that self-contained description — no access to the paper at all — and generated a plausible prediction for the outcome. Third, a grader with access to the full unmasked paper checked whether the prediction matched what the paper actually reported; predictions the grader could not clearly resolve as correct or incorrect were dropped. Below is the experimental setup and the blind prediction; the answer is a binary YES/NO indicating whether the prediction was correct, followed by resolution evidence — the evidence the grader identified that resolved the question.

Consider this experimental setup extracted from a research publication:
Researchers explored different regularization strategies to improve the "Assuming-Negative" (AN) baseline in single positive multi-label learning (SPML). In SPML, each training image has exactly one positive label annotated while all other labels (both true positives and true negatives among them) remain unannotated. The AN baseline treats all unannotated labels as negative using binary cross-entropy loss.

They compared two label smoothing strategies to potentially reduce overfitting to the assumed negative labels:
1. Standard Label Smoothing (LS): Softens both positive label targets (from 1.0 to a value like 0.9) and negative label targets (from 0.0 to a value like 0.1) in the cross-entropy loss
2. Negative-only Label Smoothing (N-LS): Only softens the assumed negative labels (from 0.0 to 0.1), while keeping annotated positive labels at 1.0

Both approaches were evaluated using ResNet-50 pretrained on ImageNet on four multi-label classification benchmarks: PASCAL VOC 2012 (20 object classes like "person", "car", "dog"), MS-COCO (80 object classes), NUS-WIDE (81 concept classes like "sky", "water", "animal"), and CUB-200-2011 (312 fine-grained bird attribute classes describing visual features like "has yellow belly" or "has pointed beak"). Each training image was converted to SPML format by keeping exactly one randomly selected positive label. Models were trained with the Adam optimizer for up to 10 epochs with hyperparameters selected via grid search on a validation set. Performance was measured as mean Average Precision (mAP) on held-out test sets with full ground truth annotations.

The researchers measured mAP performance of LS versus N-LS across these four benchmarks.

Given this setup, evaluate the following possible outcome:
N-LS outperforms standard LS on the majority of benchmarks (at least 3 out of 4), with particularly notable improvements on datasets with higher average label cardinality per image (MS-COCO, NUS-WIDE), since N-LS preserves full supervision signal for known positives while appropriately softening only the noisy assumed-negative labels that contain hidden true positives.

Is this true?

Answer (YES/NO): NO